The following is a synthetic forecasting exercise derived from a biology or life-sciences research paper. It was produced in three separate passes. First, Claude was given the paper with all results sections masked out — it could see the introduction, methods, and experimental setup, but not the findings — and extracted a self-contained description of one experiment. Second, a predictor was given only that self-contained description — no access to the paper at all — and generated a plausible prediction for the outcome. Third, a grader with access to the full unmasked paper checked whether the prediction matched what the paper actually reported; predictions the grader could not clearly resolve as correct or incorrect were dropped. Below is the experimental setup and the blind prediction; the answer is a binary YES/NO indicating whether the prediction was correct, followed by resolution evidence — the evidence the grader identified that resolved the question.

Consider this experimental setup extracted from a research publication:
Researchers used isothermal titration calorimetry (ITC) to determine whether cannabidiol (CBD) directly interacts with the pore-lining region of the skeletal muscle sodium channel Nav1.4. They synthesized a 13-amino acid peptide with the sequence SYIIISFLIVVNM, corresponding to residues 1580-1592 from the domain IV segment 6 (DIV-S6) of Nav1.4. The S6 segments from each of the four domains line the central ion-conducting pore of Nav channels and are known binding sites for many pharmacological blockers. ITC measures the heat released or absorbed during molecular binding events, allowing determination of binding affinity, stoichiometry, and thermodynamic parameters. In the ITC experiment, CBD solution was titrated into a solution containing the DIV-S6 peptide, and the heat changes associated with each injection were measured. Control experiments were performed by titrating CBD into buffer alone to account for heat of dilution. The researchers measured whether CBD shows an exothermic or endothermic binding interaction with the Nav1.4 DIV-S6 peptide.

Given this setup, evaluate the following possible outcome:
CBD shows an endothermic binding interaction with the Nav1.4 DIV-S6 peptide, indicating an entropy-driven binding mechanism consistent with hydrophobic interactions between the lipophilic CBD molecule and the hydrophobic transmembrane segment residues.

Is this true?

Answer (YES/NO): YES